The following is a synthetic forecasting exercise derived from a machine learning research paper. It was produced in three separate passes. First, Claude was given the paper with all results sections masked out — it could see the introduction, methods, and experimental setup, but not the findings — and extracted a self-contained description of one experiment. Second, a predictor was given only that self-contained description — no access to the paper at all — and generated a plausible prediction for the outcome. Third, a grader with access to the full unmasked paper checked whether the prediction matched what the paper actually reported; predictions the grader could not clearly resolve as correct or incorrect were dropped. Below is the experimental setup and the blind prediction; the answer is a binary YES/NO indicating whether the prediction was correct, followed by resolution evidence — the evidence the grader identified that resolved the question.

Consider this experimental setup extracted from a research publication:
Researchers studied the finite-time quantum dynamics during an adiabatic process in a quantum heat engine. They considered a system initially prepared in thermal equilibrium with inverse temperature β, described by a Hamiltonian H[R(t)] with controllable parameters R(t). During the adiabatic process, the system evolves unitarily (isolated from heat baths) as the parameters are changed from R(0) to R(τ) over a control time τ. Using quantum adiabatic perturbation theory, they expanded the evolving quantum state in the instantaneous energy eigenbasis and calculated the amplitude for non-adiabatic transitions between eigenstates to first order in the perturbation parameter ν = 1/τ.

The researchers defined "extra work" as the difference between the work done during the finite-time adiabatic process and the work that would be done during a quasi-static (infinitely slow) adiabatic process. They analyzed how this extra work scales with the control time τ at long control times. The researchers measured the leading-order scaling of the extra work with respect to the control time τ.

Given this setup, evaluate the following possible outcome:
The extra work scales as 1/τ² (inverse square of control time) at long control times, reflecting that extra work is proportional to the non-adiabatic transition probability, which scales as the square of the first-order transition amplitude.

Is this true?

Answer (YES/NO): YES